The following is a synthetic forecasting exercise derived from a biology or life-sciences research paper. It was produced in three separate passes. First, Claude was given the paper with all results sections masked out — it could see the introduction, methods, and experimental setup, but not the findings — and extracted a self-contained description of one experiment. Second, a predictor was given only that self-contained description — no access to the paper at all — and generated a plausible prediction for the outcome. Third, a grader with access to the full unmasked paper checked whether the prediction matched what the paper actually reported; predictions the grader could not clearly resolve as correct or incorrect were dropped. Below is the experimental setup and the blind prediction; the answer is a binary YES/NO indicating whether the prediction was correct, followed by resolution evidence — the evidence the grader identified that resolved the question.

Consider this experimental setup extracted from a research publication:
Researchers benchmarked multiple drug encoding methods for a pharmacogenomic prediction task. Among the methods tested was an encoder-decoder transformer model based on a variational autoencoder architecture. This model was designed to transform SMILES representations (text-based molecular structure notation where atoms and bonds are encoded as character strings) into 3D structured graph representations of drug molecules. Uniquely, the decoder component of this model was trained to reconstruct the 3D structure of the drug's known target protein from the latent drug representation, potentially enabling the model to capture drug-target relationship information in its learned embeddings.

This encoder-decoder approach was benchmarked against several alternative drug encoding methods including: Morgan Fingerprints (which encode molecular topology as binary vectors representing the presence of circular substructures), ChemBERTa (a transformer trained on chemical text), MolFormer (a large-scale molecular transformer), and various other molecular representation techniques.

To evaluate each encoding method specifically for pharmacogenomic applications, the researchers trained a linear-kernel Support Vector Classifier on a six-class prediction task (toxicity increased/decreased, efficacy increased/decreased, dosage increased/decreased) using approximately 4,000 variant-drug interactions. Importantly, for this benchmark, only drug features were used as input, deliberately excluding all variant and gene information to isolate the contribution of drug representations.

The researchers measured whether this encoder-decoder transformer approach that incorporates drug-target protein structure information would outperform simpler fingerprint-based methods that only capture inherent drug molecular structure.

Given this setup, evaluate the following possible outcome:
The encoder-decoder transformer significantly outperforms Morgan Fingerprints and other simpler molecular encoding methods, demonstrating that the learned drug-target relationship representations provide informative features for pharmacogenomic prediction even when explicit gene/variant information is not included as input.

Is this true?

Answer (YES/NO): NO